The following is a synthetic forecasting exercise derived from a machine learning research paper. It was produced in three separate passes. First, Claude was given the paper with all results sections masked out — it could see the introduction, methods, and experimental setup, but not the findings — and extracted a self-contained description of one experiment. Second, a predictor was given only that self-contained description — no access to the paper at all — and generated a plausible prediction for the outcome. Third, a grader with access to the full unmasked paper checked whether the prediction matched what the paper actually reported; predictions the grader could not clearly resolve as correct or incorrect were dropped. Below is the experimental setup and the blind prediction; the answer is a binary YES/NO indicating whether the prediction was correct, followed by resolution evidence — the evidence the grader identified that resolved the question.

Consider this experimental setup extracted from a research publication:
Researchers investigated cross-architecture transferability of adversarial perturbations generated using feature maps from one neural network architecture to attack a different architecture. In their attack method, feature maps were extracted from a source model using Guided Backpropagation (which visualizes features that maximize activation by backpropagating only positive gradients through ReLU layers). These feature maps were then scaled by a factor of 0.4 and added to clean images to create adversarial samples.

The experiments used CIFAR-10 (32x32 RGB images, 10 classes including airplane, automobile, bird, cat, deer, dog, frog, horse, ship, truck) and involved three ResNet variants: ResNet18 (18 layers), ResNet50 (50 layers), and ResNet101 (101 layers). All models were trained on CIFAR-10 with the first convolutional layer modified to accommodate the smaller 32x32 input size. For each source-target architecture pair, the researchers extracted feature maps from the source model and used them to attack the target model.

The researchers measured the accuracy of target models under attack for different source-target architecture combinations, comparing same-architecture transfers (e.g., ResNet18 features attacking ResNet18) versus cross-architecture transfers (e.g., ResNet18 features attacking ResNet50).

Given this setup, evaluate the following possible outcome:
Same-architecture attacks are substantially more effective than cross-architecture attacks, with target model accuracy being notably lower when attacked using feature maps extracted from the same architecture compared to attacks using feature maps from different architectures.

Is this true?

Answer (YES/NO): NO